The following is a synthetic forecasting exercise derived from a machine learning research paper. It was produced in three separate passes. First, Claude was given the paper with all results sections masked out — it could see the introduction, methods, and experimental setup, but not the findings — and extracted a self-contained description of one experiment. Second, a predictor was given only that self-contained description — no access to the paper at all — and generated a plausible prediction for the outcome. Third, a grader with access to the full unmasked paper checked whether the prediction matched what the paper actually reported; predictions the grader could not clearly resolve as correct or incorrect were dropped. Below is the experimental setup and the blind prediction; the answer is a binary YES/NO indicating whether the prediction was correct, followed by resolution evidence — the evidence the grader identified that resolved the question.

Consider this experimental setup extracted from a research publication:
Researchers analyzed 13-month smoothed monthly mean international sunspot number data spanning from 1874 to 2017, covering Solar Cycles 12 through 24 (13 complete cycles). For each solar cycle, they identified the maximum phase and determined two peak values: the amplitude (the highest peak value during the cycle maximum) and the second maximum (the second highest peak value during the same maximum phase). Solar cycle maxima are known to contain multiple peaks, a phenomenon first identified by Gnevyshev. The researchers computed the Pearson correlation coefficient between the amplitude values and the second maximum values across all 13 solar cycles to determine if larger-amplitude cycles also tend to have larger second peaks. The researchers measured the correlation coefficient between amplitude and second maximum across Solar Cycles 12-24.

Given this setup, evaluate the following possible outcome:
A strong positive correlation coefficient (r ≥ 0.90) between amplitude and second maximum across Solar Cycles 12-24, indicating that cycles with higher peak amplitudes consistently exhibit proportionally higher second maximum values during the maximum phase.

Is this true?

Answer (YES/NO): YES